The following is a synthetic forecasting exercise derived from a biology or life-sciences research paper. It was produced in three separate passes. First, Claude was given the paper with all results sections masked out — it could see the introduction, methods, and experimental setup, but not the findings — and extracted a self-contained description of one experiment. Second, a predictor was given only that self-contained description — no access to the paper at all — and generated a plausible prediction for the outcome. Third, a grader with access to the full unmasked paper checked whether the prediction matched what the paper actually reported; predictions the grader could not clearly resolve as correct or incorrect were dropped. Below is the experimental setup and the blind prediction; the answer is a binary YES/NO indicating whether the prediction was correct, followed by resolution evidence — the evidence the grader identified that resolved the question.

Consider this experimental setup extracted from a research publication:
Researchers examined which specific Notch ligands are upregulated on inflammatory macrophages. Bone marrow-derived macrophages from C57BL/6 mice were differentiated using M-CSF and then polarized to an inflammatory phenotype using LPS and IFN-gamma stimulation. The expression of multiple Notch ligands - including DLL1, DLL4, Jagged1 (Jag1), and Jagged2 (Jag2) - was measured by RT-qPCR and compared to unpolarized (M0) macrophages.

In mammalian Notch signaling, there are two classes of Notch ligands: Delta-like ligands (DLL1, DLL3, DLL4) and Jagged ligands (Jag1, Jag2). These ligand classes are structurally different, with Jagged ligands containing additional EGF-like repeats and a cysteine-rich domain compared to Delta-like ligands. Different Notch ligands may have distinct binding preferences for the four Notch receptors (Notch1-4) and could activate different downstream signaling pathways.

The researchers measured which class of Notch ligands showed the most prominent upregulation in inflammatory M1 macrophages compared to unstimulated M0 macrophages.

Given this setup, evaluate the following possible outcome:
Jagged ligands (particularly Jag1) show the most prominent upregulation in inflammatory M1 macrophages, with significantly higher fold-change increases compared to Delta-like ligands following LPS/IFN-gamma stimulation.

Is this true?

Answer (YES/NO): YES